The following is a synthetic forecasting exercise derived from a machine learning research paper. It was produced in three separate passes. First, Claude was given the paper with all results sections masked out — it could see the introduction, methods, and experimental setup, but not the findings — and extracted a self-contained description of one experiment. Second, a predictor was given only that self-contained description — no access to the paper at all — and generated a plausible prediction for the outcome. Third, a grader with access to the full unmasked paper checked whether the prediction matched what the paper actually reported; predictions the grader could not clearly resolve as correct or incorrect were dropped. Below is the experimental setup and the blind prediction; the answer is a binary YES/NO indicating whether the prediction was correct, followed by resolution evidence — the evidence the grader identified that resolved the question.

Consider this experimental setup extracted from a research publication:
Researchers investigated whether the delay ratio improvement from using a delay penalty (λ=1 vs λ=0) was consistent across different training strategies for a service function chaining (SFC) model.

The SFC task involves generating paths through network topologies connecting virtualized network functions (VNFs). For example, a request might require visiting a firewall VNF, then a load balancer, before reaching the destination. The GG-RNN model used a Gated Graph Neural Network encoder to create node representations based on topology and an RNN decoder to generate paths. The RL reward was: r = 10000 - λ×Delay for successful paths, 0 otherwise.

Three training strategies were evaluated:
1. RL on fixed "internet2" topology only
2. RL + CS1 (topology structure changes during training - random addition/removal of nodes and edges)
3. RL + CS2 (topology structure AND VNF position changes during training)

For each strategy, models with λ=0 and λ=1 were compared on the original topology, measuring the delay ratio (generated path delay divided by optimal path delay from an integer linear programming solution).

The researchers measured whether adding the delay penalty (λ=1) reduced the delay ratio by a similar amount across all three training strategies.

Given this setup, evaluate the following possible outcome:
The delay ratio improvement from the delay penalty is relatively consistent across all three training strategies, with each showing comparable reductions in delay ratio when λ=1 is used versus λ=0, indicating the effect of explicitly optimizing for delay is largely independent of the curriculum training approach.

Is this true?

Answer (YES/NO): NO